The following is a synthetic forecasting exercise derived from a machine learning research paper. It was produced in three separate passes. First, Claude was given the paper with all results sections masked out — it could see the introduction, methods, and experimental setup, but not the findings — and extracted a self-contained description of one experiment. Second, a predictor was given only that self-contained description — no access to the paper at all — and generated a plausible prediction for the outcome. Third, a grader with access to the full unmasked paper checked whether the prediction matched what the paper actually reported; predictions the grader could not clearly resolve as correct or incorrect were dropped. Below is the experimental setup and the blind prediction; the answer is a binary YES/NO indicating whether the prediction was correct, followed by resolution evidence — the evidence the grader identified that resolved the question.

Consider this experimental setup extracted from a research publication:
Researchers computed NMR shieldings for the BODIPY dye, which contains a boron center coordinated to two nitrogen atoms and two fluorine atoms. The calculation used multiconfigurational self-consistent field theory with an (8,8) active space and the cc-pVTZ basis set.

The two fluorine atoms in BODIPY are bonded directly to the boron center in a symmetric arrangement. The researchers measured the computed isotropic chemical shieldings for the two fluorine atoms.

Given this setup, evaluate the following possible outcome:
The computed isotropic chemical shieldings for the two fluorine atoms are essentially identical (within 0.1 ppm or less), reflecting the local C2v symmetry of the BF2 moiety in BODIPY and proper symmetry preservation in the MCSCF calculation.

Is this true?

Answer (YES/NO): NO